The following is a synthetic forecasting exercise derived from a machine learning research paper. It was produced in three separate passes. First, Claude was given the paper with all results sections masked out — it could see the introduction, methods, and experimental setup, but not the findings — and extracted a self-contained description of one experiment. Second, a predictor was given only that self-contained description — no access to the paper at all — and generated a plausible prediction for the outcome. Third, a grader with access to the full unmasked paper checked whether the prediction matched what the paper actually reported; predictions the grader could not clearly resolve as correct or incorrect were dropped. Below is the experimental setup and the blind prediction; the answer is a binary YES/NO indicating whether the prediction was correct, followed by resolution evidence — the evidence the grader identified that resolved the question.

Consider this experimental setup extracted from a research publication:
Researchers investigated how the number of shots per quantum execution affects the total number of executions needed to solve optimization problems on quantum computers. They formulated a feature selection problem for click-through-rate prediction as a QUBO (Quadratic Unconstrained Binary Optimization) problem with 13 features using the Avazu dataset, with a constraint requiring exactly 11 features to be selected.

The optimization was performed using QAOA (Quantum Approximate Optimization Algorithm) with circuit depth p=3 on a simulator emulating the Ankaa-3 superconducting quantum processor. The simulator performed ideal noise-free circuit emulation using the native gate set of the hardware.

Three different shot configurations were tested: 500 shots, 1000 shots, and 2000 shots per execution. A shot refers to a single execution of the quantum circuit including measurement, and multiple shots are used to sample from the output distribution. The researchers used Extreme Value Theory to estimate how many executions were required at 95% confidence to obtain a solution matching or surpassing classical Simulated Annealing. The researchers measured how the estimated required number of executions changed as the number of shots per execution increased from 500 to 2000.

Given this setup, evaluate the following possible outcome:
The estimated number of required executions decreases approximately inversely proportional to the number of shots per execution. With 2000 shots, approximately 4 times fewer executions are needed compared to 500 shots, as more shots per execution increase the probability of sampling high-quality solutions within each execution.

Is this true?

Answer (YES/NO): NO